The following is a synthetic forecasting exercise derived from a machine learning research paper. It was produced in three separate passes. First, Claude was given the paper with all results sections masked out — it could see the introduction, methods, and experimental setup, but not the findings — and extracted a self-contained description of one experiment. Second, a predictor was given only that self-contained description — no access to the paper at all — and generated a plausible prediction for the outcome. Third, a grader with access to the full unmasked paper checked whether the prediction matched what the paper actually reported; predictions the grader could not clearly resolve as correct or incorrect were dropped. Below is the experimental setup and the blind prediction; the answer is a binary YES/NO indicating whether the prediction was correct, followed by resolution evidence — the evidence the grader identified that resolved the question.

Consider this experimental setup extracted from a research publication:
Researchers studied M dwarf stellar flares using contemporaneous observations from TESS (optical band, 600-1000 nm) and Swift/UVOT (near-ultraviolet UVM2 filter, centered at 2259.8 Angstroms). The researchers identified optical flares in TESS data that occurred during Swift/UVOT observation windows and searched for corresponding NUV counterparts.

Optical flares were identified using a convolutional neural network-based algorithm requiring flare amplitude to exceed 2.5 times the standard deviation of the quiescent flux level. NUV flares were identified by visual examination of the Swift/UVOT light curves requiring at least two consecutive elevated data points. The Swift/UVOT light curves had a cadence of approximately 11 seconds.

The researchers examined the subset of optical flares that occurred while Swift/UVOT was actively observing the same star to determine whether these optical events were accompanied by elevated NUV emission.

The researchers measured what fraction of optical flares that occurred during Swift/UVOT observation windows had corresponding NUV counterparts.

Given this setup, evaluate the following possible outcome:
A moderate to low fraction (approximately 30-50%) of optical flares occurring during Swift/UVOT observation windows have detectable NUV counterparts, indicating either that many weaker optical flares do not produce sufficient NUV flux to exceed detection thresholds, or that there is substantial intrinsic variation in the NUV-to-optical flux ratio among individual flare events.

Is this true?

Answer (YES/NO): NO